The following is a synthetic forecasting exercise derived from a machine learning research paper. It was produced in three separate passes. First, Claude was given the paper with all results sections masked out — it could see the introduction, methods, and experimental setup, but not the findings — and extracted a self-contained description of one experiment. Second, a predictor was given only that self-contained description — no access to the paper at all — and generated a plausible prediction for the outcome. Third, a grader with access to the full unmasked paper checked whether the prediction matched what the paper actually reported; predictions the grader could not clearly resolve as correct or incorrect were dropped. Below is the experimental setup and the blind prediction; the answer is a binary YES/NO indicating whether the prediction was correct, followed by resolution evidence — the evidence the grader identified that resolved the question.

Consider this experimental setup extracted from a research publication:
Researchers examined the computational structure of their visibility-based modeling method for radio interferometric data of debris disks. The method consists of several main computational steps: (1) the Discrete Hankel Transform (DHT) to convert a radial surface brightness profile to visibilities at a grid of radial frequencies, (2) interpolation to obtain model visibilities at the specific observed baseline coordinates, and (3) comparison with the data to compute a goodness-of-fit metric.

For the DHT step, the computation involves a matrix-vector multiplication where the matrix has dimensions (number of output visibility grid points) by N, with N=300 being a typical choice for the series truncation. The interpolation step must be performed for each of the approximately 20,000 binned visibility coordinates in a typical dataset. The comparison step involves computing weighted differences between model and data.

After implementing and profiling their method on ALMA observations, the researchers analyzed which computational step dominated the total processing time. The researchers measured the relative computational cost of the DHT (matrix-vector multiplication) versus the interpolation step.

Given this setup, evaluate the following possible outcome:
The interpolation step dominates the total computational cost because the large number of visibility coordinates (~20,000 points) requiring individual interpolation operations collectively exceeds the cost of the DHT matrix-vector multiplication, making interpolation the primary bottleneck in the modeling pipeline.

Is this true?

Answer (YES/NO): NO